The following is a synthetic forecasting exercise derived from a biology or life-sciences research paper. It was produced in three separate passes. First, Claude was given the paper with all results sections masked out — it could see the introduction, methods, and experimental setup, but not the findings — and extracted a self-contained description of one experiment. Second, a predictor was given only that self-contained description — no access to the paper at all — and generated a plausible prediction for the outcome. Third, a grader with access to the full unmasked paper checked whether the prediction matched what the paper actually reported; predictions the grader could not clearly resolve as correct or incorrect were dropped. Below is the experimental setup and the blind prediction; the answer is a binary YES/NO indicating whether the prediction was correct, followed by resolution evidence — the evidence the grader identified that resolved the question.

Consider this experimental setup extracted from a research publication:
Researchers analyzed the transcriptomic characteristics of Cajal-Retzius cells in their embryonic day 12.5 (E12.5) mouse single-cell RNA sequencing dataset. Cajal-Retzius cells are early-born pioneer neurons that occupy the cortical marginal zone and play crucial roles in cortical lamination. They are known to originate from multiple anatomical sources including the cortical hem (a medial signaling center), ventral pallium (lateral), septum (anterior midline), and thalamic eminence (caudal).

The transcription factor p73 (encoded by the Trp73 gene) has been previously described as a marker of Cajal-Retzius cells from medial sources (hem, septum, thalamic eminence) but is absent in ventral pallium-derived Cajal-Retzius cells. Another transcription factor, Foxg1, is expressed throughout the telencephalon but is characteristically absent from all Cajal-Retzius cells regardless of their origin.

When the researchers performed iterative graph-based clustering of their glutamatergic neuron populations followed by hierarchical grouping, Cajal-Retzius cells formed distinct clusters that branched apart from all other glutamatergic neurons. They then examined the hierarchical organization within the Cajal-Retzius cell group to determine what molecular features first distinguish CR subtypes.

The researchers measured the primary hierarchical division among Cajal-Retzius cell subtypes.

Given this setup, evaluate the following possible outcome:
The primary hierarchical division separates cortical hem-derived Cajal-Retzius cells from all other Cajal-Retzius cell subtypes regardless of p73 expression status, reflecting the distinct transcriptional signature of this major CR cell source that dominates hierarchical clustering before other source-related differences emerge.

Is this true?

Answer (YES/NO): NO